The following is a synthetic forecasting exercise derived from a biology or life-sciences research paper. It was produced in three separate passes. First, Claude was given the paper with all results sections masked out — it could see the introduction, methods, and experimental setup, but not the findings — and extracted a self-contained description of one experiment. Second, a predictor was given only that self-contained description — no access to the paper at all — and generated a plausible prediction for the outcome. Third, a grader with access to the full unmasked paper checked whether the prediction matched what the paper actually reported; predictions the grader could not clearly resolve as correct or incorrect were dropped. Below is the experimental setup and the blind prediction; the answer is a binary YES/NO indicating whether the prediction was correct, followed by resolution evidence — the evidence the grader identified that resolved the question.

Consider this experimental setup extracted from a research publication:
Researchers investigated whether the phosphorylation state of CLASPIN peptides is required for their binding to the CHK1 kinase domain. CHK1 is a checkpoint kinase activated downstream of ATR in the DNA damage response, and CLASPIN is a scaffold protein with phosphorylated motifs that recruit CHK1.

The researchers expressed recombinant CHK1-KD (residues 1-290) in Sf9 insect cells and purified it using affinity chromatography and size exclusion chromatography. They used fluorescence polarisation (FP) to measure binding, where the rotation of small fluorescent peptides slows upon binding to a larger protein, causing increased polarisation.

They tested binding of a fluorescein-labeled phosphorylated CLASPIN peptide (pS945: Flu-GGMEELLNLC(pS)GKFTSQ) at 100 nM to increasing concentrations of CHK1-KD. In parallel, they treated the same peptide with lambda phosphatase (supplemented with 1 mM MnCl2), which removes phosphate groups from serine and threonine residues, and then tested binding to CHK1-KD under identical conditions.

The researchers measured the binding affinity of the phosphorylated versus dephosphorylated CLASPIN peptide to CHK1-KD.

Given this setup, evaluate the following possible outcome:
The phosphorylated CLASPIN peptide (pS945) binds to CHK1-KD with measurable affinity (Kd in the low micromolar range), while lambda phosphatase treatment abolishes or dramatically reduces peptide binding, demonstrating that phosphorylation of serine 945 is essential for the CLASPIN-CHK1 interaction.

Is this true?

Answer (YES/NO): NO